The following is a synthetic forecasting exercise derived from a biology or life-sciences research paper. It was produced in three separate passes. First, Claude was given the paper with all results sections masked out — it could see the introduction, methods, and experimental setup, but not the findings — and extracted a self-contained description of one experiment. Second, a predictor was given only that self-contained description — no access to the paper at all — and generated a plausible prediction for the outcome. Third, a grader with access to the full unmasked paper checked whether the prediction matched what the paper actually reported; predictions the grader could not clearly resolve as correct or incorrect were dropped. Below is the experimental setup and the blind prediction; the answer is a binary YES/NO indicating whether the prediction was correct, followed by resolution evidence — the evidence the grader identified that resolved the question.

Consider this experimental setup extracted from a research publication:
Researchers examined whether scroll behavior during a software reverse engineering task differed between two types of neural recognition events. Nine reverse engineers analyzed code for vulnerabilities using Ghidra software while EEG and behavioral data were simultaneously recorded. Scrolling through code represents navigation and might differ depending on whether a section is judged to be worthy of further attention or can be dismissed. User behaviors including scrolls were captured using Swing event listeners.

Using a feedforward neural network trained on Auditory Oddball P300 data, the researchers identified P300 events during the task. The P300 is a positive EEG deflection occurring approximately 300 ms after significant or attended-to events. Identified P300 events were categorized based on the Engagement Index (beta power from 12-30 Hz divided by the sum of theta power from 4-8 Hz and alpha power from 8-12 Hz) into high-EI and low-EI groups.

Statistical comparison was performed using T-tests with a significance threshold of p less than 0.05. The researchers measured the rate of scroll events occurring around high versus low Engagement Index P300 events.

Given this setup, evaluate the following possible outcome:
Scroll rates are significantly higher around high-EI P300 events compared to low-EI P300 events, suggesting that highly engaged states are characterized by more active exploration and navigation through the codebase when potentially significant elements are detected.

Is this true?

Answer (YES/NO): NO